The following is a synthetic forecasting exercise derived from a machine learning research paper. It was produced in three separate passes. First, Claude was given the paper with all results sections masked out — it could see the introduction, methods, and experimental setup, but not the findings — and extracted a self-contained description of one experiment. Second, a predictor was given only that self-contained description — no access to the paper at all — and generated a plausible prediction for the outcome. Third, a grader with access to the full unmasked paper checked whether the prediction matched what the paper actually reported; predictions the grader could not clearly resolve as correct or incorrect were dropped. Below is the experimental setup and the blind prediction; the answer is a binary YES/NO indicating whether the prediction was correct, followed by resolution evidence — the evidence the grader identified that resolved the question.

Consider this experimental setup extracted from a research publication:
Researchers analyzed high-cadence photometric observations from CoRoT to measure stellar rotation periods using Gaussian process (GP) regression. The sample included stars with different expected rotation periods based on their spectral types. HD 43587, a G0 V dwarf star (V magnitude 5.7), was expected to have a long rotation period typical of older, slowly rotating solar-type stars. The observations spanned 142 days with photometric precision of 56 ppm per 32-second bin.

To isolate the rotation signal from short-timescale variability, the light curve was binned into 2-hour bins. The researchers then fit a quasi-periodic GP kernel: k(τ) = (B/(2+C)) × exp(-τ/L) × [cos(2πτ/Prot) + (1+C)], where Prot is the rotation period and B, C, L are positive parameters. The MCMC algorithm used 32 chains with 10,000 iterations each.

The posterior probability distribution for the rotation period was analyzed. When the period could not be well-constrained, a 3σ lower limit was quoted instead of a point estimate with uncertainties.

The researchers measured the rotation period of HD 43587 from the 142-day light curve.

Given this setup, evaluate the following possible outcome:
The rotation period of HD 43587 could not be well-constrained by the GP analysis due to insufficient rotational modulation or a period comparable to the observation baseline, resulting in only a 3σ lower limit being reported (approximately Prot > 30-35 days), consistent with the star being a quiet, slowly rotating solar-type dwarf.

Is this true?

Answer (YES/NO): YES